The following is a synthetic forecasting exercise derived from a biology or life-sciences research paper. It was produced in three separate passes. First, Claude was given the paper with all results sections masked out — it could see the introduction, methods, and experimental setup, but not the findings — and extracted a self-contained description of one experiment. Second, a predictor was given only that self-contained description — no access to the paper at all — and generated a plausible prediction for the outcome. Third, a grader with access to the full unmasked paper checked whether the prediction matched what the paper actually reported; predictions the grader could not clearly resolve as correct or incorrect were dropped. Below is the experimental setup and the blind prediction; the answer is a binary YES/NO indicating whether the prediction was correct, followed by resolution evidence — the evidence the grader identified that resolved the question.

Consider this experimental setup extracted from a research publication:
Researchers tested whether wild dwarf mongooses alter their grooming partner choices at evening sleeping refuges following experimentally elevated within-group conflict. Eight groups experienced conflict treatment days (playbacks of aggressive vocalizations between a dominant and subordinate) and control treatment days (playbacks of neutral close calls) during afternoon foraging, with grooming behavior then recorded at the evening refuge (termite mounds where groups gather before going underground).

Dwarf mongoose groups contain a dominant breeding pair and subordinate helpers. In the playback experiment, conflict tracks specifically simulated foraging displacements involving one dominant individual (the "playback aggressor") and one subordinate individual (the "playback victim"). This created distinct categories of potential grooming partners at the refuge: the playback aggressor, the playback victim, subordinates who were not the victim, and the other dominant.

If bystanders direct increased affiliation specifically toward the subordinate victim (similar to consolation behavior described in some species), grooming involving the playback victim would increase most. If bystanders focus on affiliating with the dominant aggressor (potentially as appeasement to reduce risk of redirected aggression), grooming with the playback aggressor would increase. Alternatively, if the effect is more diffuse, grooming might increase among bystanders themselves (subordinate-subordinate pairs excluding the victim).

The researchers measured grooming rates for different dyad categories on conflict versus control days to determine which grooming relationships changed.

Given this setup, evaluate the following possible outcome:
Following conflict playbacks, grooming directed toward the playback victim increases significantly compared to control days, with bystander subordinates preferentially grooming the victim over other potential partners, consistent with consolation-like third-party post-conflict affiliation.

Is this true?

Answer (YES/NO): NO